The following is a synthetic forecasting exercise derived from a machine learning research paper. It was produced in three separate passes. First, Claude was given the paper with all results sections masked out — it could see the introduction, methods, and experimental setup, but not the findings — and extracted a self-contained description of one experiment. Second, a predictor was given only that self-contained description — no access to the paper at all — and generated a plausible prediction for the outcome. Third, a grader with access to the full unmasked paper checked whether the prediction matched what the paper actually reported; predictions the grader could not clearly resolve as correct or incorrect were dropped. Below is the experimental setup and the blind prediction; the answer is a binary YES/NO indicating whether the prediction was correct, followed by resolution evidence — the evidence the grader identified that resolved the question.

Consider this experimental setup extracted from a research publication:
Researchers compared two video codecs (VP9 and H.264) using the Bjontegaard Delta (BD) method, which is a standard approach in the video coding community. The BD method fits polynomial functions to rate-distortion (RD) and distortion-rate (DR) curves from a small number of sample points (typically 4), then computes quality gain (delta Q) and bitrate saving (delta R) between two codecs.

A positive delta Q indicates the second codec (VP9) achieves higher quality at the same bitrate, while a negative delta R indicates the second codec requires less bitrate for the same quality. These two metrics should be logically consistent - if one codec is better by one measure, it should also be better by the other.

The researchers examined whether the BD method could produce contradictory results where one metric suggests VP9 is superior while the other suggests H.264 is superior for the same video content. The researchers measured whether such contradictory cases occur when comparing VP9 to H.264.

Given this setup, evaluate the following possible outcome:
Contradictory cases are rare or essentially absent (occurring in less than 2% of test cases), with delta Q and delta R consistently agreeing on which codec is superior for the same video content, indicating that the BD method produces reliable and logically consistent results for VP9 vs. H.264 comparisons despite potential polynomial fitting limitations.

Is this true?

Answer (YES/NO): NO